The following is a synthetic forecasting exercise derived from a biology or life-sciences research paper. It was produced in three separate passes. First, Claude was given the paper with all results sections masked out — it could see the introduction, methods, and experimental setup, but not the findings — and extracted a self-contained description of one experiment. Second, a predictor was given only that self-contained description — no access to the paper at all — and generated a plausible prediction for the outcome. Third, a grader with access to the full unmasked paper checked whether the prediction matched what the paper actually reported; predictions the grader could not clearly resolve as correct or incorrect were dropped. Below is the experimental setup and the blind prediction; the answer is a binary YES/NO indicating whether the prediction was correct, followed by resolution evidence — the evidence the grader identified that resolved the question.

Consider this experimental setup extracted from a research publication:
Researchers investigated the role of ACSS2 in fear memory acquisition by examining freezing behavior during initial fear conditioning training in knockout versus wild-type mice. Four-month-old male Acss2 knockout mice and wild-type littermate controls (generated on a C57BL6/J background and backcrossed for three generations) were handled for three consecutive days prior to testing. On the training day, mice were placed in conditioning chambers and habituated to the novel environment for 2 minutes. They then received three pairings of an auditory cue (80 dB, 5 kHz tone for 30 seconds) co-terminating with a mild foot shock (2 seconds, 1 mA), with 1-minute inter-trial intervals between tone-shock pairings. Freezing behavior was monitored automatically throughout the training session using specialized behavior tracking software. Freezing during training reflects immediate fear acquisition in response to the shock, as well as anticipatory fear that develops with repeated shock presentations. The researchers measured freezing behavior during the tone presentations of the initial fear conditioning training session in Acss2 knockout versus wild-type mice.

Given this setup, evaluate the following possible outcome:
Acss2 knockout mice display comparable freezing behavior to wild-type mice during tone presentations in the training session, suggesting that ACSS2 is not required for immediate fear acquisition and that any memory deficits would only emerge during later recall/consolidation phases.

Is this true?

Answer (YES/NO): YES